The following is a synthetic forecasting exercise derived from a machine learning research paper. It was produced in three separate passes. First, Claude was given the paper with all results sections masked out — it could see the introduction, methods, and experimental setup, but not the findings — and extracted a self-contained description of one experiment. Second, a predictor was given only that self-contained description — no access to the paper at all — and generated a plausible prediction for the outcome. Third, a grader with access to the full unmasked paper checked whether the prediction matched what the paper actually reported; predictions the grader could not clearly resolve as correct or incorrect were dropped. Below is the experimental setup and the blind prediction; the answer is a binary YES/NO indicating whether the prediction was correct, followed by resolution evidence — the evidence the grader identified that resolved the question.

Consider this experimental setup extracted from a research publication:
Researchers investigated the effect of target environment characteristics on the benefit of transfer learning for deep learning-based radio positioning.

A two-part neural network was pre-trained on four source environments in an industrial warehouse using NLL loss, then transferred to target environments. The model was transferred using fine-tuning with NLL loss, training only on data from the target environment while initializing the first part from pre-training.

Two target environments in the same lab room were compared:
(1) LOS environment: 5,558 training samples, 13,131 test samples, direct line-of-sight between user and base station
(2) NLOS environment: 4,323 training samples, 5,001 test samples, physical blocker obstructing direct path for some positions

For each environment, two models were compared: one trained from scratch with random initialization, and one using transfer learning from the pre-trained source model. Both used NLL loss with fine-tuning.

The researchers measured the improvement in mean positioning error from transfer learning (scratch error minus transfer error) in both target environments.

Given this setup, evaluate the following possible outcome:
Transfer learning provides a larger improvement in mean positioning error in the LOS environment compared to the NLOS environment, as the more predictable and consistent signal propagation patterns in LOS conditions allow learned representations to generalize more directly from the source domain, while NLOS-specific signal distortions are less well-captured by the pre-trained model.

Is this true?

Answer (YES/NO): YES